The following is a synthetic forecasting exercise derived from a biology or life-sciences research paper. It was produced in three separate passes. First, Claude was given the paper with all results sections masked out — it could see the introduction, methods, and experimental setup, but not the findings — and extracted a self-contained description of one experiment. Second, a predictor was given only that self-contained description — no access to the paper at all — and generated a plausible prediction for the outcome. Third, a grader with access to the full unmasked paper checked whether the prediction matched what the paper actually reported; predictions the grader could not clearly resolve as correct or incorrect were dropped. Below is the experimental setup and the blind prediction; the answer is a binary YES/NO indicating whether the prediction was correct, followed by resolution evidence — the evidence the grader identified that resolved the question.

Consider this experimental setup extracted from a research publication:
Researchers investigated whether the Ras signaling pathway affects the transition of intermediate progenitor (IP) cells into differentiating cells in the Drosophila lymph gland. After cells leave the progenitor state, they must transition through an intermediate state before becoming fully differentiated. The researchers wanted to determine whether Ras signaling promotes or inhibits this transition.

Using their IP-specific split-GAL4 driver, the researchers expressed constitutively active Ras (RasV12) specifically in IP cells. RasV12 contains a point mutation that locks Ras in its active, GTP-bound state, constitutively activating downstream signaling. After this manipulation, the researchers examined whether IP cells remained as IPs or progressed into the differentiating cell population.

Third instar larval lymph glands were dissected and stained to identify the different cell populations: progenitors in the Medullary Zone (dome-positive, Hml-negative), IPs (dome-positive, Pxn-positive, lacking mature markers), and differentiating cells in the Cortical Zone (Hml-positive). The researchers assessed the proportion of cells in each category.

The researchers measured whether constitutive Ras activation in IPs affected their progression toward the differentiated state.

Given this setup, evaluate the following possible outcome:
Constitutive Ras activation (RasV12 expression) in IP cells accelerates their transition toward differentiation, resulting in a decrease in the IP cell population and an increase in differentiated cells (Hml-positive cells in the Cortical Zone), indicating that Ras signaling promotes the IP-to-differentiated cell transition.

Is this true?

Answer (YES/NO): YES